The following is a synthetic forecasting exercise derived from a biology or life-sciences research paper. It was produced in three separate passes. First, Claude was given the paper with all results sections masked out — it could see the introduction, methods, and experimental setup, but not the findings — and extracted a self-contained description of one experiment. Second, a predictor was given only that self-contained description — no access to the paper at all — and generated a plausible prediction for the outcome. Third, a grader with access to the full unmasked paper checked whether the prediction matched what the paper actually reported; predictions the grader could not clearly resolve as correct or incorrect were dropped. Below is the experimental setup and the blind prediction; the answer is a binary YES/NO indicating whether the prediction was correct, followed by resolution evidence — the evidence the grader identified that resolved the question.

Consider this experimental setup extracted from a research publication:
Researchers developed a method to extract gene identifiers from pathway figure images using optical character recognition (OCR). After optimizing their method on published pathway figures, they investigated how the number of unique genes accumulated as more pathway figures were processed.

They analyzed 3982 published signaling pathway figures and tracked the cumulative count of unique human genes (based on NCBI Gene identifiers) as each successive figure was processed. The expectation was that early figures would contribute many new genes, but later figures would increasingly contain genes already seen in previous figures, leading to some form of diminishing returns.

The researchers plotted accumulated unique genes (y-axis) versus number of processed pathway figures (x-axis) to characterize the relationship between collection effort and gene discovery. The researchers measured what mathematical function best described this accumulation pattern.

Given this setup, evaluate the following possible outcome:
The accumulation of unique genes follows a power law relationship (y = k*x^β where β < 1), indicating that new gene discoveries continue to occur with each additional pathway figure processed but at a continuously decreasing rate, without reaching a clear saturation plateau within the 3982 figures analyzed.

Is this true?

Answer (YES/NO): YES